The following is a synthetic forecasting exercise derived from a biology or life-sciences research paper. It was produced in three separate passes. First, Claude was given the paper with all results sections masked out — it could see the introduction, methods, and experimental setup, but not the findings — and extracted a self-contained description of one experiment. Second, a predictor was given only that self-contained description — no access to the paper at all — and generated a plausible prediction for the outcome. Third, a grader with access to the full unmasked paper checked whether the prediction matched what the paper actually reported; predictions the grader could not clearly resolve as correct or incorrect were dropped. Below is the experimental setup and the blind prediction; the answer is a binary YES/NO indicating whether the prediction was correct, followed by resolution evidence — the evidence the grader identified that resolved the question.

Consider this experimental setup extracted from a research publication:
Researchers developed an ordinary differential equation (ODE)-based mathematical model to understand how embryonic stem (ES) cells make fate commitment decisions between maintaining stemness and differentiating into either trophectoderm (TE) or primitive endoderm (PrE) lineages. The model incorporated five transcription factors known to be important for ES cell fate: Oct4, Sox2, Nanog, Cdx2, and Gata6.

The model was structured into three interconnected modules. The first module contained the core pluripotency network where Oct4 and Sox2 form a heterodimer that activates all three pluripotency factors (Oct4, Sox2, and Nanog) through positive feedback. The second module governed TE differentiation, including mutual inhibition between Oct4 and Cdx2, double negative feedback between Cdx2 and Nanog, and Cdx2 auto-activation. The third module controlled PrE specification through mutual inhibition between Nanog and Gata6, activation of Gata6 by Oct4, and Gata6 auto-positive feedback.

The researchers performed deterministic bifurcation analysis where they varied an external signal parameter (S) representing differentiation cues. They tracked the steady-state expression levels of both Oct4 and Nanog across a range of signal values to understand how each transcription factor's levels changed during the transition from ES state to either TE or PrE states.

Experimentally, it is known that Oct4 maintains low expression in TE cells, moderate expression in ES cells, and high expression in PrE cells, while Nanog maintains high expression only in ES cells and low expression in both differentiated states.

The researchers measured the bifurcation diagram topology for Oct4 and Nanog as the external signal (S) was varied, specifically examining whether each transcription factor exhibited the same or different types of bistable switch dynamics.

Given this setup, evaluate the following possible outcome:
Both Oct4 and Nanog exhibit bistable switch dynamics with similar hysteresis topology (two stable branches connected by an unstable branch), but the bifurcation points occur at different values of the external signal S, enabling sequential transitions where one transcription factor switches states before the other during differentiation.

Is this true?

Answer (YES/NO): NO